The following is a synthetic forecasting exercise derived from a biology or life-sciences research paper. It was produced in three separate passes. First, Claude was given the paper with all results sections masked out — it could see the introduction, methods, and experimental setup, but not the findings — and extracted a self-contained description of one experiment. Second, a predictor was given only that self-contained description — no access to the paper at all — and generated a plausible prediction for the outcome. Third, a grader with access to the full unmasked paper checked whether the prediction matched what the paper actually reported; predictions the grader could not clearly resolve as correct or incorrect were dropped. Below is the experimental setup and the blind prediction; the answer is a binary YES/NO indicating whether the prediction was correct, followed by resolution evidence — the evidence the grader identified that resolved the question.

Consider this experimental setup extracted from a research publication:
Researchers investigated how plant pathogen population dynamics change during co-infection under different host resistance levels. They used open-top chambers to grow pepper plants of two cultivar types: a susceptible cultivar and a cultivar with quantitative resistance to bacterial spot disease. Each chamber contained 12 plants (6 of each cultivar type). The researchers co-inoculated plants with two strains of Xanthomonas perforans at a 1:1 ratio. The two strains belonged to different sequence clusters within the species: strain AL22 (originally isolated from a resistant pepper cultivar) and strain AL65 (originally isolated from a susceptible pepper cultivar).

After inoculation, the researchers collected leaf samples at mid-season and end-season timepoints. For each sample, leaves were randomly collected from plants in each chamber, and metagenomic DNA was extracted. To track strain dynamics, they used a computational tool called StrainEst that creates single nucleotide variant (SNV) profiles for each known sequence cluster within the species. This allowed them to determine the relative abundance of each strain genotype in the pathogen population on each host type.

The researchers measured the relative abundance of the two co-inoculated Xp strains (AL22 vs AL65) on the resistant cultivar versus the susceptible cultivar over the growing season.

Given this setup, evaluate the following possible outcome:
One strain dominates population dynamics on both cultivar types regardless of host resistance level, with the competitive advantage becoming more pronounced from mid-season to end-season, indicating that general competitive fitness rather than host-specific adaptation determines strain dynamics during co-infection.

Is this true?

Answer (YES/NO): NO